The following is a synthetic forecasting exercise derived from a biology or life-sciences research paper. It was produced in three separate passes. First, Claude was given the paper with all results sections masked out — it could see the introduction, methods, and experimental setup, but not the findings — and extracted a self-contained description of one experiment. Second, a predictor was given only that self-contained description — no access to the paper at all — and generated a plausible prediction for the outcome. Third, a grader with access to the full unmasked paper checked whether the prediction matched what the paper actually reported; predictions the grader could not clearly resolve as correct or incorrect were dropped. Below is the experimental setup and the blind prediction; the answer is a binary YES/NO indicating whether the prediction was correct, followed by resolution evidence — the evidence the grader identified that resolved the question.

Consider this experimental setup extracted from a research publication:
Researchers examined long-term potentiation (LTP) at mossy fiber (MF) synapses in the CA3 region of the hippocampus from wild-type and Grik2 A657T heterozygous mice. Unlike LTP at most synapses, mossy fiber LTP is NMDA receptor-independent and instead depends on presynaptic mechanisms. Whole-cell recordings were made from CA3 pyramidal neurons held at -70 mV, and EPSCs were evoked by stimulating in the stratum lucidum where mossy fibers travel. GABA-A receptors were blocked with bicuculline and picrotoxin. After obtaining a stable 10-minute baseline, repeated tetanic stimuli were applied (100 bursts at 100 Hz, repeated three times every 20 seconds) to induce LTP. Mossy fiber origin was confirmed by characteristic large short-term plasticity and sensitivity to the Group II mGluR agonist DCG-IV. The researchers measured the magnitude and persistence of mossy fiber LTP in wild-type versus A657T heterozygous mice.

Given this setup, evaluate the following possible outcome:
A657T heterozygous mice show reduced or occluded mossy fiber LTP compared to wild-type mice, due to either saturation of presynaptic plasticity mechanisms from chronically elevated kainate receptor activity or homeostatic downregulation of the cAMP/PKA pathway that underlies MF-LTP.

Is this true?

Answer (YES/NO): NO